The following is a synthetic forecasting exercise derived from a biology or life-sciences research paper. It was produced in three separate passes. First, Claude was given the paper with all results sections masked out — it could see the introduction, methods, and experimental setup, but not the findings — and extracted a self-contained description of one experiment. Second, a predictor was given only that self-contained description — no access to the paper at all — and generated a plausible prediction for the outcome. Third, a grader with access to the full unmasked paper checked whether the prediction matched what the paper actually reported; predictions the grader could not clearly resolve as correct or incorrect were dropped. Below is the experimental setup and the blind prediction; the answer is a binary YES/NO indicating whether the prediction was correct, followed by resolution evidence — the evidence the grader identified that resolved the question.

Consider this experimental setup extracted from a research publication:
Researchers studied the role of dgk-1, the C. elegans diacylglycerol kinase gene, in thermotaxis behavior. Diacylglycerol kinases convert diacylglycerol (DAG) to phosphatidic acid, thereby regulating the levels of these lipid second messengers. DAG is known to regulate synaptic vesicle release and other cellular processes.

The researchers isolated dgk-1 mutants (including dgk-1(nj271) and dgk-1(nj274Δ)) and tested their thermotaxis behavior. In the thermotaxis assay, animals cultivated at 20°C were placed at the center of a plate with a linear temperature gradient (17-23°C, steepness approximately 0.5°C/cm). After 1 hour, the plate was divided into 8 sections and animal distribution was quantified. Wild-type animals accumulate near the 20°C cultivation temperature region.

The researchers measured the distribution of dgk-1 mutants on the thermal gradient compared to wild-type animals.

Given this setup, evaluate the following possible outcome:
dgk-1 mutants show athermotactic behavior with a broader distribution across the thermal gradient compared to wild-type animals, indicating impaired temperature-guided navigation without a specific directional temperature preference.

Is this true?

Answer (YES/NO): NO